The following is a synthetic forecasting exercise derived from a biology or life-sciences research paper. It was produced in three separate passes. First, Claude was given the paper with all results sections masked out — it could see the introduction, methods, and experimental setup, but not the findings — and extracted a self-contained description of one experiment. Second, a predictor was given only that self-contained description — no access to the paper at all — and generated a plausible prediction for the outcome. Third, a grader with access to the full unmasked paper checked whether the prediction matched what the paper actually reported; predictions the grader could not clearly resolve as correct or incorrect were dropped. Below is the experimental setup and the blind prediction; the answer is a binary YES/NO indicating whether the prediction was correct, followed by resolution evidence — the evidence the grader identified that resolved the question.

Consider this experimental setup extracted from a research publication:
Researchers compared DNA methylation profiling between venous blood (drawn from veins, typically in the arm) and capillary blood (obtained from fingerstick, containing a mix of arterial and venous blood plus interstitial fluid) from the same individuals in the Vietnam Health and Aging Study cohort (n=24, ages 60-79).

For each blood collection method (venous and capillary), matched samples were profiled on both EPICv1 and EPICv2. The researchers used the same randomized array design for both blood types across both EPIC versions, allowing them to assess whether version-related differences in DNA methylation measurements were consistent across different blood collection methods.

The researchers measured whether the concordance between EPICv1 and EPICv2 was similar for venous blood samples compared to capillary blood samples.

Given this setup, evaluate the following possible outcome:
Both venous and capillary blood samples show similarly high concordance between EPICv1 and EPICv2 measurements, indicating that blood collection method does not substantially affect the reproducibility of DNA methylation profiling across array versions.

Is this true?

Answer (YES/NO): YES